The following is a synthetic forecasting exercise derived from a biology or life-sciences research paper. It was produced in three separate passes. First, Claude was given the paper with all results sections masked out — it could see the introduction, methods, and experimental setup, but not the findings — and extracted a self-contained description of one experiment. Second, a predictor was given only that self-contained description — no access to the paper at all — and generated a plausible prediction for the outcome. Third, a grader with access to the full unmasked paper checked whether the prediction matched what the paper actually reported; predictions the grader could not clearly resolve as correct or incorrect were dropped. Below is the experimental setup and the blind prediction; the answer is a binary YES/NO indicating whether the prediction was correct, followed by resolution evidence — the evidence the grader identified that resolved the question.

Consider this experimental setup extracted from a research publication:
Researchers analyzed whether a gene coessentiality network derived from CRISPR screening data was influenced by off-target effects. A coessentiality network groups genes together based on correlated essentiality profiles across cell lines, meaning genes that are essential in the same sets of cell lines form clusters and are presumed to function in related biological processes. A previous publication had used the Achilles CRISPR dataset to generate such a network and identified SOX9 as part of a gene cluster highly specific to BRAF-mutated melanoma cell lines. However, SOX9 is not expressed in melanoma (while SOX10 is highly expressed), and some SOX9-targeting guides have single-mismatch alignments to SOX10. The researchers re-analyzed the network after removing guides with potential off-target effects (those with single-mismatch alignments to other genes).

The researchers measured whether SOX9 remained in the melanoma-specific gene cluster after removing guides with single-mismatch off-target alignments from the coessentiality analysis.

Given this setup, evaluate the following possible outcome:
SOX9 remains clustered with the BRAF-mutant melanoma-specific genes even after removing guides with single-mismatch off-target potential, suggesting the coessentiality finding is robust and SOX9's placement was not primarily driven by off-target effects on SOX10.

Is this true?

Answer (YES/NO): NO